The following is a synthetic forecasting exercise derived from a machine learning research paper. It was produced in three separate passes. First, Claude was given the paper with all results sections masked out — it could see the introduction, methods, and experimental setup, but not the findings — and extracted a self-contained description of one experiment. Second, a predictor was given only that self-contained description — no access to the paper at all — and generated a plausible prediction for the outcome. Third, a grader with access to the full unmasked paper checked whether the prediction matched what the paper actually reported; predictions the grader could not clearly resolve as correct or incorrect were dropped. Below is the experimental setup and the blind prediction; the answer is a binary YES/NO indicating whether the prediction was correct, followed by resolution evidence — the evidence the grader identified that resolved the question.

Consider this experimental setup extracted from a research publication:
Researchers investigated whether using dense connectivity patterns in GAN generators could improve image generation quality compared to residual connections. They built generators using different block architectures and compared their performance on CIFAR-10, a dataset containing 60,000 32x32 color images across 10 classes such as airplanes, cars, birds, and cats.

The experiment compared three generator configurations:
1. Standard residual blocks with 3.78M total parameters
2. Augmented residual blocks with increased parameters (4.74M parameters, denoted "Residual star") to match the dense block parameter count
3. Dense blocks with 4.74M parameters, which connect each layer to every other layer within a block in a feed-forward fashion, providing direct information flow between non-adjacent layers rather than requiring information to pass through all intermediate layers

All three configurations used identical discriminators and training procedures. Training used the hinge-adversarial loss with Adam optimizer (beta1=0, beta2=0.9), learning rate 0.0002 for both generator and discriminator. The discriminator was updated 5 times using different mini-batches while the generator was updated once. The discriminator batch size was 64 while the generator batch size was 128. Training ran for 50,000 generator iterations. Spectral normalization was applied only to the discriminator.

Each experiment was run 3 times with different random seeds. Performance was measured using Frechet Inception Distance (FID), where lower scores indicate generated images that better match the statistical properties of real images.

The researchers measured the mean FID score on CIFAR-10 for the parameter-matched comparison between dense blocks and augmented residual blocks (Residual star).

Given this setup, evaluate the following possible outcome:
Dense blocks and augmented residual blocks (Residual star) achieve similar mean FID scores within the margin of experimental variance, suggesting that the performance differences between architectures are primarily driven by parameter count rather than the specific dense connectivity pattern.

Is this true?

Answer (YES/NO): NO